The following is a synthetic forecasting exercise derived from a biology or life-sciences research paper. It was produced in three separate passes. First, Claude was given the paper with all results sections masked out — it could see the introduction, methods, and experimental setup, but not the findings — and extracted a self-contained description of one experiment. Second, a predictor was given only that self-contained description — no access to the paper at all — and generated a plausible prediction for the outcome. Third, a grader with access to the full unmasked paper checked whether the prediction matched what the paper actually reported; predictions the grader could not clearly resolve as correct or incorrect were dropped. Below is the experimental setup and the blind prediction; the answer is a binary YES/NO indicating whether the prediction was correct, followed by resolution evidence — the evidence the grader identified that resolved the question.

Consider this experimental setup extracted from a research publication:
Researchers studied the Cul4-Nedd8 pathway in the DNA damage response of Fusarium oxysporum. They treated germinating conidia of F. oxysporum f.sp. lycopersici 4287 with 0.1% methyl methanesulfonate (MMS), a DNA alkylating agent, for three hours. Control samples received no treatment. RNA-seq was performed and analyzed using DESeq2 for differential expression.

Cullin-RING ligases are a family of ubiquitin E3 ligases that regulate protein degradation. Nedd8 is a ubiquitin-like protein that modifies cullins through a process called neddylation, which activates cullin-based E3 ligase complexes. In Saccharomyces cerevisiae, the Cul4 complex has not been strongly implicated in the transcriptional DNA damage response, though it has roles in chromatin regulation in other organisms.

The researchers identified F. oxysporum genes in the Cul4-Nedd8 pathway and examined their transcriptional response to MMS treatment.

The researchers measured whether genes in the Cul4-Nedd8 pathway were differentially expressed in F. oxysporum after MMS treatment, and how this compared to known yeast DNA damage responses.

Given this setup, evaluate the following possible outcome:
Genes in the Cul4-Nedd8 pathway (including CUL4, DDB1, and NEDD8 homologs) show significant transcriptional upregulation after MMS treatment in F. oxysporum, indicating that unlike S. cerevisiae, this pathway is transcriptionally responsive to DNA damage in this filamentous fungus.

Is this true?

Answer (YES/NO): YES